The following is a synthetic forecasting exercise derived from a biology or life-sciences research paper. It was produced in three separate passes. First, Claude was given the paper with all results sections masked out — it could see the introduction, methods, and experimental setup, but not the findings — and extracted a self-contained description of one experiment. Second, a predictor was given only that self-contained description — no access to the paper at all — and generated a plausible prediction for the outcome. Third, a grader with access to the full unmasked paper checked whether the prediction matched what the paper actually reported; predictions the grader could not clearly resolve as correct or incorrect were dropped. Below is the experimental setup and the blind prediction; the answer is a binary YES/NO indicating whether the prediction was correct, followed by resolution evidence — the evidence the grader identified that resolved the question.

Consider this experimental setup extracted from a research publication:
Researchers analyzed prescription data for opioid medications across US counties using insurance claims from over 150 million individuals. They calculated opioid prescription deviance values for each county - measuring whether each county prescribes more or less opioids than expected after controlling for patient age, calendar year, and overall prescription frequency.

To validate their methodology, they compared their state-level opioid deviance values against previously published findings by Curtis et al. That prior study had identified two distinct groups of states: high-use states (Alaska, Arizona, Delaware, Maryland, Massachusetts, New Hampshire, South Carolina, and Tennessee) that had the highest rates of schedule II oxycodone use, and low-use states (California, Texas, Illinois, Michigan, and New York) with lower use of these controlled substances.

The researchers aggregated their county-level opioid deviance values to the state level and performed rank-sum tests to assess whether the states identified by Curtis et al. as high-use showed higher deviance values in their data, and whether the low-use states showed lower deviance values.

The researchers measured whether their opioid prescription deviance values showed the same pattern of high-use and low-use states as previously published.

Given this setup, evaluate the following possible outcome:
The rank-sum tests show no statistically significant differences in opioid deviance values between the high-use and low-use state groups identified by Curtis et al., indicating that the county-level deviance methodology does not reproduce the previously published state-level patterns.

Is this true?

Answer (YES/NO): NO